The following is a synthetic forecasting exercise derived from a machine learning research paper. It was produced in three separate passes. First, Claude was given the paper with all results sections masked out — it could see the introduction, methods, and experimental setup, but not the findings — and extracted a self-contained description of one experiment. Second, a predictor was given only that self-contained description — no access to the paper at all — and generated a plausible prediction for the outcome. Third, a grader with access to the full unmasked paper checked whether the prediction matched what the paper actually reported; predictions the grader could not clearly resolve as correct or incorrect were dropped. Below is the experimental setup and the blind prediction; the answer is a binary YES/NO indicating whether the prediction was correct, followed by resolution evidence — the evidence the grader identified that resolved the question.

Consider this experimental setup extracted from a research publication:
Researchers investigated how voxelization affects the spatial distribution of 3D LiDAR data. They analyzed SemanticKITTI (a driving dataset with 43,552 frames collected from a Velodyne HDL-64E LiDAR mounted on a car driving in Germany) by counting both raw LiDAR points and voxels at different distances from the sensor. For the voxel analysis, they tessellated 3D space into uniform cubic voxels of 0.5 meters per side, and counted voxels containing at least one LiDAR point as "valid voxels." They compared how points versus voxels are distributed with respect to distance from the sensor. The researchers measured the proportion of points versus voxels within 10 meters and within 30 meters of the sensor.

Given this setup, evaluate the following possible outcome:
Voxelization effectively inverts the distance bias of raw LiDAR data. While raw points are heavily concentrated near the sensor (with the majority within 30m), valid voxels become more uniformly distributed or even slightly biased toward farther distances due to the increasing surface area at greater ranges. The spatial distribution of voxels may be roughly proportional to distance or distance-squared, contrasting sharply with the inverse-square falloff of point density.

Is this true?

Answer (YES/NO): NO